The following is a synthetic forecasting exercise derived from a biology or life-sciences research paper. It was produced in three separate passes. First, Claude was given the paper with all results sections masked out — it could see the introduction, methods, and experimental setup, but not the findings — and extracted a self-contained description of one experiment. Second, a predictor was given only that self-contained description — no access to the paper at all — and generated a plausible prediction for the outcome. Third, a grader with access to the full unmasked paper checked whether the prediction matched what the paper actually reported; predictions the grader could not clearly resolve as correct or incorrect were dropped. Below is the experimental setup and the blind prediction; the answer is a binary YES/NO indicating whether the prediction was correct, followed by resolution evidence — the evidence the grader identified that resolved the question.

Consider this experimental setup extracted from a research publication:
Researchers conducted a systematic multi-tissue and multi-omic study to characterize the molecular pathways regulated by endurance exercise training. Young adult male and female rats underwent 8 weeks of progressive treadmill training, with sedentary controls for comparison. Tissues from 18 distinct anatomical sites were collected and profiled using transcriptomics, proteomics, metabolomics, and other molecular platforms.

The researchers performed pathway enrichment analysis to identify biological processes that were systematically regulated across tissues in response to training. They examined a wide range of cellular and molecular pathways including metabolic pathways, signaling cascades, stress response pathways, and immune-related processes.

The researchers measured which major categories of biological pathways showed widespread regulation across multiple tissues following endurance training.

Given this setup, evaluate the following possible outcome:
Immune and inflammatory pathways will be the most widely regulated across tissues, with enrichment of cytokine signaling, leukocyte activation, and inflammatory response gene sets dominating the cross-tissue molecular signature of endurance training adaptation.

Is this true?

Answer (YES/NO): NO